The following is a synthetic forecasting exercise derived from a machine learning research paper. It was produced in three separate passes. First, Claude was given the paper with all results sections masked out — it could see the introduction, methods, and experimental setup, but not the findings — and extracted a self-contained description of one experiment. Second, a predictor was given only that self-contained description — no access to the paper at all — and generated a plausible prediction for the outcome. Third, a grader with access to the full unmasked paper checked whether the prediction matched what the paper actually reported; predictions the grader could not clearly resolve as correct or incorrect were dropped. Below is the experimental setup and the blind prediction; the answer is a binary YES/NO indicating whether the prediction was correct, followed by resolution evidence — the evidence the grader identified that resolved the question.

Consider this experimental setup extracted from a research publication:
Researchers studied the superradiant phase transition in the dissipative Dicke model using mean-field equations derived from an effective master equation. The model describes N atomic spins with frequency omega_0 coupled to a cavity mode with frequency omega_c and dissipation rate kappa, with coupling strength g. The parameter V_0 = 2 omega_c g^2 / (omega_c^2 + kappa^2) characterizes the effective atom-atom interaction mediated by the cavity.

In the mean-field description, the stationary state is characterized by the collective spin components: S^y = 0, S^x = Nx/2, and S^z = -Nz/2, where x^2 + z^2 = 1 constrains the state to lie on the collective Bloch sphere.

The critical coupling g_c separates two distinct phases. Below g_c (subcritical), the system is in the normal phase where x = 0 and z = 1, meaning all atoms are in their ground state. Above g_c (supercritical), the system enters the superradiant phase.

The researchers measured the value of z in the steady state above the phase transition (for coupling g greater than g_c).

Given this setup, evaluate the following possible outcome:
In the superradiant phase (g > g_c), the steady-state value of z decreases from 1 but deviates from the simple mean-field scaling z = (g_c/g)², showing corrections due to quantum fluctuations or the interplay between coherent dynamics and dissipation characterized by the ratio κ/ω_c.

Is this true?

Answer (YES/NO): NO